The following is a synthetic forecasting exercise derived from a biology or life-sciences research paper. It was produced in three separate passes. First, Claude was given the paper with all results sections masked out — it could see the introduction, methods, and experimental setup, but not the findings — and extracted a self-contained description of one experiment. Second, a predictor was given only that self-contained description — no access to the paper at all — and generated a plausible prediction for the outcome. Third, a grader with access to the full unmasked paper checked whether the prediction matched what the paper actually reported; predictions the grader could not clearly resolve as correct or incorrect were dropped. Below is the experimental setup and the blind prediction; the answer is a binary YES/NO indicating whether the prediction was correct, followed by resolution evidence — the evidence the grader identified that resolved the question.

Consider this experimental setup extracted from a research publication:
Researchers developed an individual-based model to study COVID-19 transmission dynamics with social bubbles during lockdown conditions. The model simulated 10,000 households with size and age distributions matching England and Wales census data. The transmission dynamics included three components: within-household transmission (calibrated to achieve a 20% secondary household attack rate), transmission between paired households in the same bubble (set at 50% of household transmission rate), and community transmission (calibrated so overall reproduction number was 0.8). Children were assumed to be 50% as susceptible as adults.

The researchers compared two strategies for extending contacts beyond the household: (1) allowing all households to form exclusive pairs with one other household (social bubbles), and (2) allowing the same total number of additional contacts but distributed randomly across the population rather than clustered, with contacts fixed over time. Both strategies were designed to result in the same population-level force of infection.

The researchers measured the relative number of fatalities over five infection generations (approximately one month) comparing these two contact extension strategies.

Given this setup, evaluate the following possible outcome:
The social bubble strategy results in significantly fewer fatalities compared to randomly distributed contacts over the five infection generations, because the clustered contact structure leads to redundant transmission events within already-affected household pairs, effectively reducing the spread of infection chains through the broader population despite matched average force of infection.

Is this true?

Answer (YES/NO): YES